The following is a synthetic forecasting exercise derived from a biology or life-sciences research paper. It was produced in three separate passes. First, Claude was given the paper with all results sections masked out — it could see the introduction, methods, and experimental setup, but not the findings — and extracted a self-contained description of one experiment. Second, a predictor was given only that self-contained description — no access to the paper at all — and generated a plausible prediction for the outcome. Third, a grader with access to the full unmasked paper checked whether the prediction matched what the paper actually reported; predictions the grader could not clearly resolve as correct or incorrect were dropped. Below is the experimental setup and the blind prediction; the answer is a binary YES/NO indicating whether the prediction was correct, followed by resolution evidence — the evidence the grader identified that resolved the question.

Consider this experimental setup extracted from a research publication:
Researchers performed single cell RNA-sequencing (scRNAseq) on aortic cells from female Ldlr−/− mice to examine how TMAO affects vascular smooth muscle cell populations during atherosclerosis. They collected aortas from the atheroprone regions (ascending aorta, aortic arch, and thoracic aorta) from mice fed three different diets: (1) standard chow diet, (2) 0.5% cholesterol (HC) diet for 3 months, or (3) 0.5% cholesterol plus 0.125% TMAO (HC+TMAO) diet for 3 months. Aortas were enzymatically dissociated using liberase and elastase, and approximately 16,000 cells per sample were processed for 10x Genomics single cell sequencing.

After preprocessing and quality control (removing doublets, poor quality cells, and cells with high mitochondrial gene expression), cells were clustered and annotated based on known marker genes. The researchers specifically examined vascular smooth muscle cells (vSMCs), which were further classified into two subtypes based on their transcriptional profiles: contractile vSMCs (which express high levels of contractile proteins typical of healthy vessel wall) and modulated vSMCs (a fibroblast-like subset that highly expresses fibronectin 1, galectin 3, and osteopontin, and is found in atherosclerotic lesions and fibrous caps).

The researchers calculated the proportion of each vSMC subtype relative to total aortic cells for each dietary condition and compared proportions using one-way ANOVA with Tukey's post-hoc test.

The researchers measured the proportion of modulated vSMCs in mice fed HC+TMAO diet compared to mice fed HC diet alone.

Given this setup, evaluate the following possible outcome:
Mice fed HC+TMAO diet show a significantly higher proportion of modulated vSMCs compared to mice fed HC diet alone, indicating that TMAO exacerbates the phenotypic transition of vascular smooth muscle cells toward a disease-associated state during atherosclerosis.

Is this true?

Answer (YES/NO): NO